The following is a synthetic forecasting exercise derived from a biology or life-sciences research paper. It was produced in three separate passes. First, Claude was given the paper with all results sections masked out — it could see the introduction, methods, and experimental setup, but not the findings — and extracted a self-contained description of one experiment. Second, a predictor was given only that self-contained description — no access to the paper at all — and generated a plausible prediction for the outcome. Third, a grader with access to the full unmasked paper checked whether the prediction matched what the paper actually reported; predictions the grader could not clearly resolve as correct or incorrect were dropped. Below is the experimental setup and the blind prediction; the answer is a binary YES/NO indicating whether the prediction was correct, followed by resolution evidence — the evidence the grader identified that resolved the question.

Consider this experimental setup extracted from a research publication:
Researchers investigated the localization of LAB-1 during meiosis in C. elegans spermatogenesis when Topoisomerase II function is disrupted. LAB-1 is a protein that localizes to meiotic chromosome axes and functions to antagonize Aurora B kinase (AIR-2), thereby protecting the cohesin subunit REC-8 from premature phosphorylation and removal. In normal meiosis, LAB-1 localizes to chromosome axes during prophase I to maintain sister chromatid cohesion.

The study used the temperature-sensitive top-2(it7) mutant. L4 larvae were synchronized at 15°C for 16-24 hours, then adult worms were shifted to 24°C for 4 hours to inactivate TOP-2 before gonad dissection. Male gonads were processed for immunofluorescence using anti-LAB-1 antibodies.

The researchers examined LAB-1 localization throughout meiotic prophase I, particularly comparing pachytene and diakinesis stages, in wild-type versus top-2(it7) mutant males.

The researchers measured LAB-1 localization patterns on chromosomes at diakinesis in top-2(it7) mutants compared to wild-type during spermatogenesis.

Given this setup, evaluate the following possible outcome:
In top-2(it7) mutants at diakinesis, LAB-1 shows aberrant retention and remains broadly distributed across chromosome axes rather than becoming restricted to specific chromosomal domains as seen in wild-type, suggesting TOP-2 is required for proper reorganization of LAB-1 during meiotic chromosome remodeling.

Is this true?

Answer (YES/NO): NO